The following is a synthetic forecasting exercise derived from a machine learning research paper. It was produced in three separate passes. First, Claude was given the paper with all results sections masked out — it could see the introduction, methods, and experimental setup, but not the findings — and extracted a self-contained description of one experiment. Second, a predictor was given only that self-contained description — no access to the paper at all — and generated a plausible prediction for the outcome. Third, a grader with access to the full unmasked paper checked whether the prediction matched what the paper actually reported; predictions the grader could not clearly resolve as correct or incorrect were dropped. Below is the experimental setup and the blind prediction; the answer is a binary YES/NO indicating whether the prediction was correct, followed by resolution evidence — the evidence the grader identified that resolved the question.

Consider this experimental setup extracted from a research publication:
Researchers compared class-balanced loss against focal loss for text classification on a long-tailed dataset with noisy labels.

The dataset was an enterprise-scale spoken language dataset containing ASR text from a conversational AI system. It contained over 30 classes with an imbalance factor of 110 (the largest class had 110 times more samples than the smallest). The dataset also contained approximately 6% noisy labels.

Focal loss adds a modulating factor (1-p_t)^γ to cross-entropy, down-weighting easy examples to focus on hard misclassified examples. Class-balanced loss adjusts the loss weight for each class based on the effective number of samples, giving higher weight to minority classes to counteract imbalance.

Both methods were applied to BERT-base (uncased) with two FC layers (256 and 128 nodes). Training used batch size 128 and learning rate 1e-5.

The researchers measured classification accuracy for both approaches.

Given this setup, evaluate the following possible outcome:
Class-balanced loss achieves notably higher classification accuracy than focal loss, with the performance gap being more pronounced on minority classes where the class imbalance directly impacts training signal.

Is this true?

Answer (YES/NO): NO